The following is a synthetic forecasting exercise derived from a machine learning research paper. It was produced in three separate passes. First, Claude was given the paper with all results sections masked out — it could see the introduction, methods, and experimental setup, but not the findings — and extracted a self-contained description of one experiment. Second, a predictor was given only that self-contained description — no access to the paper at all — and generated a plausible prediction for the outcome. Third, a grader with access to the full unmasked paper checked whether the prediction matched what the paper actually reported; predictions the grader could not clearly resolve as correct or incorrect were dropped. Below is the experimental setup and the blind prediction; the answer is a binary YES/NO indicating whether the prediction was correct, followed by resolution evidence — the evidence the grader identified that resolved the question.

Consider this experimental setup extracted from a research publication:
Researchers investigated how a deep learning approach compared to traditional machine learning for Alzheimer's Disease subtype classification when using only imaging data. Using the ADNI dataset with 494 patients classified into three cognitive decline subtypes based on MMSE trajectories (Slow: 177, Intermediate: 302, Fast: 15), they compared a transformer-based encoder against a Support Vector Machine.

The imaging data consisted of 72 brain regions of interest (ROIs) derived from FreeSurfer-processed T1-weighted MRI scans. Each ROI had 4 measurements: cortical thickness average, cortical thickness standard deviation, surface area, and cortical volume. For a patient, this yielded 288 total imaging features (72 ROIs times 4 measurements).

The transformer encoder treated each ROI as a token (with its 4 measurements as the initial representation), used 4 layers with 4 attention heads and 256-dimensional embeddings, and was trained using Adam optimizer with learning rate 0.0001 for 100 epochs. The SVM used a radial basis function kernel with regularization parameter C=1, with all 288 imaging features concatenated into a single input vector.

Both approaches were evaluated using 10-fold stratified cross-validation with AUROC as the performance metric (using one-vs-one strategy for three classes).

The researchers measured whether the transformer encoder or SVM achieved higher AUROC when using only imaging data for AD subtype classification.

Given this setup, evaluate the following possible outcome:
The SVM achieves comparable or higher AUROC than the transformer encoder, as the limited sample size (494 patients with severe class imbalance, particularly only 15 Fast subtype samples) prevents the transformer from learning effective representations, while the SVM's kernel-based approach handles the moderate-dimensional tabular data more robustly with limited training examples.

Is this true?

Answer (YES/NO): YES